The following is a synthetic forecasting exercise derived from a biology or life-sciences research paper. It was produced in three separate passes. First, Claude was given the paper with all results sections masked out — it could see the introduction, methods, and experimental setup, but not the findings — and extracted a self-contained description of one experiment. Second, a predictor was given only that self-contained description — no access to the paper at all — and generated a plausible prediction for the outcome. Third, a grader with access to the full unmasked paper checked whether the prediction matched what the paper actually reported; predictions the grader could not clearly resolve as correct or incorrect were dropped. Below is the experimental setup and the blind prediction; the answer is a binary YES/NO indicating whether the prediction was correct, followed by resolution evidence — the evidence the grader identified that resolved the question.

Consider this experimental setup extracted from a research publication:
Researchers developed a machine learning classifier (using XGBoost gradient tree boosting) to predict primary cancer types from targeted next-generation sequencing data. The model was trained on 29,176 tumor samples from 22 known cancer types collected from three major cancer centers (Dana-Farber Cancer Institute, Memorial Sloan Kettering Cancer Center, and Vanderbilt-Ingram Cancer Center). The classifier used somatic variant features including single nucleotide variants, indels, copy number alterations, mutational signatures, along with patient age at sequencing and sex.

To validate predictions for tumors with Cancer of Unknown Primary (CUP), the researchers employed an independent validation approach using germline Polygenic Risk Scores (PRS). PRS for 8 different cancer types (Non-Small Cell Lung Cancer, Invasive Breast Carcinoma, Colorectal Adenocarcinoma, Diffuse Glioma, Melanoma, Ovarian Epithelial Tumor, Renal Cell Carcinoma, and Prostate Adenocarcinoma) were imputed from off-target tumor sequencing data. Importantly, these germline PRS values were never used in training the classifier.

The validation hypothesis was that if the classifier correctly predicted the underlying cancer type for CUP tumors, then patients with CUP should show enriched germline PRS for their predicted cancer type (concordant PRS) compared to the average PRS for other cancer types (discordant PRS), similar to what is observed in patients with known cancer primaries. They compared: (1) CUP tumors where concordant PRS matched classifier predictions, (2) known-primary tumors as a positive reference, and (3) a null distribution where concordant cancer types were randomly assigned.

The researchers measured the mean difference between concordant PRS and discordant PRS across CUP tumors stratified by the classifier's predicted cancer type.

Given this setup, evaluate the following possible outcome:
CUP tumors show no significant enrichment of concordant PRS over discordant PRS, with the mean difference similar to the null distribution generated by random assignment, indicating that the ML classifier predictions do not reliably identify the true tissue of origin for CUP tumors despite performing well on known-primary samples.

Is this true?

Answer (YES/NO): NO